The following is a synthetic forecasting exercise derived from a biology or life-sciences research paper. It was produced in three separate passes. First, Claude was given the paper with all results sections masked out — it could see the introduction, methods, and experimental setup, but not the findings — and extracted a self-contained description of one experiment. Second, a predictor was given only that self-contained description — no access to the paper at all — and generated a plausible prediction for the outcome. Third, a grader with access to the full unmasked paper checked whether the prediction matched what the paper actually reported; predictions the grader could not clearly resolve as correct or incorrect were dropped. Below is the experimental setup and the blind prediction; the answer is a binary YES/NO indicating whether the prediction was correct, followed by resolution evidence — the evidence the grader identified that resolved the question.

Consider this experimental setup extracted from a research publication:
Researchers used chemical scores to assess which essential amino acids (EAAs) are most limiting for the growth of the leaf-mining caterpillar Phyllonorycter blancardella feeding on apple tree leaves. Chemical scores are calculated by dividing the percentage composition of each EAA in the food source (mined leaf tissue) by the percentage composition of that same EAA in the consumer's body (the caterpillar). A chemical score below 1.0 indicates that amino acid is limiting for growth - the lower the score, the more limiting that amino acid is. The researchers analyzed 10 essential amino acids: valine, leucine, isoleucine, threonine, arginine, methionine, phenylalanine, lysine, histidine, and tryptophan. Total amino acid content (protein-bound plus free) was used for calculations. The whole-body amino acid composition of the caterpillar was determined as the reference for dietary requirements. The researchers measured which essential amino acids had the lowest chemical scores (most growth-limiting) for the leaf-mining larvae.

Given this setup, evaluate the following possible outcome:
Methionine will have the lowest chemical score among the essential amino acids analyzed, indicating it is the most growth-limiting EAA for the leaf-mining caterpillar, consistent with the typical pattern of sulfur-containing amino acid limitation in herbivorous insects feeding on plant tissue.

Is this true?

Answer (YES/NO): NO